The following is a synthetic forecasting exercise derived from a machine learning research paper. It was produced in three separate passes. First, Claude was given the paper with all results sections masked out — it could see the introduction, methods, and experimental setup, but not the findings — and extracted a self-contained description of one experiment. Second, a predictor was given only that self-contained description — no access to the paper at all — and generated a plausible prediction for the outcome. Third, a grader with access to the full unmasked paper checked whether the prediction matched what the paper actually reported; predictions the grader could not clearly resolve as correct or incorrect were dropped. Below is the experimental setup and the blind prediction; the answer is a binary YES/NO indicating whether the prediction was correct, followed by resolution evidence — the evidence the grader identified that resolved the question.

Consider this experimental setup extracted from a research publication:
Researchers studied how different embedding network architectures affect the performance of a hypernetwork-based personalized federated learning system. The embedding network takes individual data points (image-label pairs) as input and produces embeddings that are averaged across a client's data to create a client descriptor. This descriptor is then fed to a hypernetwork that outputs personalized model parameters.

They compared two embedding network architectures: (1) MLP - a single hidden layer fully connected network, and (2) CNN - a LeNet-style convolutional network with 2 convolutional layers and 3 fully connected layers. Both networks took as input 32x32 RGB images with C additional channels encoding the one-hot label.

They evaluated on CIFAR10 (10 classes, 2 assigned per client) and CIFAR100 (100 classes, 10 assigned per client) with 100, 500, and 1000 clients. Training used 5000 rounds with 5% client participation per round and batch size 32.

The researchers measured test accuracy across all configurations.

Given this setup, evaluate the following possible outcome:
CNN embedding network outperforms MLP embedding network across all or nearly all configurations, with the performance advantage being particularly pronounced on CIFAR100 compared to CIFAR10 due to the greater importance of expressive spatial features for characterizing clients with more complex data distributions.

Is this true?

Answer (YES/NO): NO